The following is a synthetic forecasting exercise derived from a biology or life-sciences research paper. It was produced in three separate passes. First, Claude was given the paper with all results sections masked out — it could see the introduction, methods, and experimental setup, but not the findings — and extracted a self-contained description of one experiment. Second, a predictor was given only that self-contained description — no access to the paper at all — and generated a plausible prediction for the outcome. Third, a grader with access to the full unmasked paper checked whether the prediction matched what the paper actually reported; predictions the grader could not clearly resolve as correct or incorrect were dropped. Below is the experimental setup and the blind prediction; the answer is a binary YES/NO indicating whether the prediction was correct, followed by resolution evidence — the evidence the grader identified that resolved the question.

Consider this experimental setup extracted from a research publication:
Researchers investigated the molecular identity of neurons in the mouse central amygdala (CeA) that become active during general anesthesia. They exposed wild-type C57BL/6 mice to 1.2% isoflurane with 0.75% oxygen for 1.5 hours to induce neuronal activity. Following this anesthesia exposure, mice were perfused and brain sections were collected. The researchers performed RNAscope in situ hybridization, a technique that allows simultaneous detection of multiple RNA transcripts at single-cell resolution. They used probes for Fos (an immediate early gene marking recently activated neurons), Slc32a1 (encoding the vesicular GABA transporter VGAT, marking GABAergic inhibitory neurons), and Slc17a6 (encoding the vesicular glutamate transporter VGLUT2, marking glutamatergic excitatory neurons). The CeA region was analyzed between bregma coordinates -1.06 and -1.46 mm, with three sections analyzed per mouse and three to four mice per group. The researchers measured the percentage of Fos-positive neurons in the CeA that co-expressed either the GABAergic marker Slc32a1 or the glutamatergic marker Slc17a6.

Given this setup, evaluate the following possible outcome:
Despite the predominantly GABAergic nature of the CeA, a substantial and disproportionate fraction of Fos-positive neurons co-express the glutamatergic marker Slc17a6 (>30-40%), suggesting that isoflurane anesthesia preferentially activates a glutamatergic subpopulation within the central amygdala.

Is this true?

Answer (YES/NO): NO